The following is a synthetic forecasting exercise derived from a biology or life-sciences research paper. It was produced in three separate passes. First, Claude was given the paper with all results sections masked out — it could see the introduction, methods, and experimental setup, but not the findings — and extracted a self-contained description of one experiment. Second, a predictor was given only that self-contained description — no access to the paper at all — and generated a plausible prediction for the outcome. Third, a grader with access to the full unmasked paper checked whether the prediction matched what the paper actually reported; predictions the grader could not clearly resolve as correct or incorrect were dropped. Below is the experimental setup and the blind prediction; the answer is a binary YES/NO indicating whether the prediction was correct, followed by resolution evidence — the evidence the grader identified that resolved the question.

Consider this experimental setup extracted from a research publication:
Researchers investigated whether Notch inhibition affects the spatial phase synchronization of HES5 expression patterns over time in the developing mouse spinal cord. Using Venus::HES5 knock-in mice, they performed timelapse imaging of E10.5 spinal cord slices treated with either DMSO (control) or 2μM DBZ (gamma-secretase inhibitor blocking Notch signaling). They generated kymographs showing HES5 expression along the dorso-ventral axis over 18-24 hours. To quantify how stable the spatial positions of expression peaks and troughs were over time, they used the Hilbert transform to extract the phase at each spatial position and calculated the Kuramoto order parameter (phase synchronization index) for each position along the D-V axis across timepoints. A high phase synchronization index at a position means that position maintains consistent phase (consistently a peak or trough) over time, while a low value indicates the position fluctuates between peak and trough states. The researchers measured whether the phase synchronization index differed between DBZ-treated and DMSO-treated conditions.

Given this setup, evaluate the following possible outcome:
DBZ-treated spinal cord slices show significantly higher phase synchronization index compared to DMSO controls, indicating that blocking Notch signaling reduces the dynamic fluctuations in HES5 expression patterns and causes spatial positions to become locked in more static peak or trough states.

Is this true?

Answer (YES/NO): YES